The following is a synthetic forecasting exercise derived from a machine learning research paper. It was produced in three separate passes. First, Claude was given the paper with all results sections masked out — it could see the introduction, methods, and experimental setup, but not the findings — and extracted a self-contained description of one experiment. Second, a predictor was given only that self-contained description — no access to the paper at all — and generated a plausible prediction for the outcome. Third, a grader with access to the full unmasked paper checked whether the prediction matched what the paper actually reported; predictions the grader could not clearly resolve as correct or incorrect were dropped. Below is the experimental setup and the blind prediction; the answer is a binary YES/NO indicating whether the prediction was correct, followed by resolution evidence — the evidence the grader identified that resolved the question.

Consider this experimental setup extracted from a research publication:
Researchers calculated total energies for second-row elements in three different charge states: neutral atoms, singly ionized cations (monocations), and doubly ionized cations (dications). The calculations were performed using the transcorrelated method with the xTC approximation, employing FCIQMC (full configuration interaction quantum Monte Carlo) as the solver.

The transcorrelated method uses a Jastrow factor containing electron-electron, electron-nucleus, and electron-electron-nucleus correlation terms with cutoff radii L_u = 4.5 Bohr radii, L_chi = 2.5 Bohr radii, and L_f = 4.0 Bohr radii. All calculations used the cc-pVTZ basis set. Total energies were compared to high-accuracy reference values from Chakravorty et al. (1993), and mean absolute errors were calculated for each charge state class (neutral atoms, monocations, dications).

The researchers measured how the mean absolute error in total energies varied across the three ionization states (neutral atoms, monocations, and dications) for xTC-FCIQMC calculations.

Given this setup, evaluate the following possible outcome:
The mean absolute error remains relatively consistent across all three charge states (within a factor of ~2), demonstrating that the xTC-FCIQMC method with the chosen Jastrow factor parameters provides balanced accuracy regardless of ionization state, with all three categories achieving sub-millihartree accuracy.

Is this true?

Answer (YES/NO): NO